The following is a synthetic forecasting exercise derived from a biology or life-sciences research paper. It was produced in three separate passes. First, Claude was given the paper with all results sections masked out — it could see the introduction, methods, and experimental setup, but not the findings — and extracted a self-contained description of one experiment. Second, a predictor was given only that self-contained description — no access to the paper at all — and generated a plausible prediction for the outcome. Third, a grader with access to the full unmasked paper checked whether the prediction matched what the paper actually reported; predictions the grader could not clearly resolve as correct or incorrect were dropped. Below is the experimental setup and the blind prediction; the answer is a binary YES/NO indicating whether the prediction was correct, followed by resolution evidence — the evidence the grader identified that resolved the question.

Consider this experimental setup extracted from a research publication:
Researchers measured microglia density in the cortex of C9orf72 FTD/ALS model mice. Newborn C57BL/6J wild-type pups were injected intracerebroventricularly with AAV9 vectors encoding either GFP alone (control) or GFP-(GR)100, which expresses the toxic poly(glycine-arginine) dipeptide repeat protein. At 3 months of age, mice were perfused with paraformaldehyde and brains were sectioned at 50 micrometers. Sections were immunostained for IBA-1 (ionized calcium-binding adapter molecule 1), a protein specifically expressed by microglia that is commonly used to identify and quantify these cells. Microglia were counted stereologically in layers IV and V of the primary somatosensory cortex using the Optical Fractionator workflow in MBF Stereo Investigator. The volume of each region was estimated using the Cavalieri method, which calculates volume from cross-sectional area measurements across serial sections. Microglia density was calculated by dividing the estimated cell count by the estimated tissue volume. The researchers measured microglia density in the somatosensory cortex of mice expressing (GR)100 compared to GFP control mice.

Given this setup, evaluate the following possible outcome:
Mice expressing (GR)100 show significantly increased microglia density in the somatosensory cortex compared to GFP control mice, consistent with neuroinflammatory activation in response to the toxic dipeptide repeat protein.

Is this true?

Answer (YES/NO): YES